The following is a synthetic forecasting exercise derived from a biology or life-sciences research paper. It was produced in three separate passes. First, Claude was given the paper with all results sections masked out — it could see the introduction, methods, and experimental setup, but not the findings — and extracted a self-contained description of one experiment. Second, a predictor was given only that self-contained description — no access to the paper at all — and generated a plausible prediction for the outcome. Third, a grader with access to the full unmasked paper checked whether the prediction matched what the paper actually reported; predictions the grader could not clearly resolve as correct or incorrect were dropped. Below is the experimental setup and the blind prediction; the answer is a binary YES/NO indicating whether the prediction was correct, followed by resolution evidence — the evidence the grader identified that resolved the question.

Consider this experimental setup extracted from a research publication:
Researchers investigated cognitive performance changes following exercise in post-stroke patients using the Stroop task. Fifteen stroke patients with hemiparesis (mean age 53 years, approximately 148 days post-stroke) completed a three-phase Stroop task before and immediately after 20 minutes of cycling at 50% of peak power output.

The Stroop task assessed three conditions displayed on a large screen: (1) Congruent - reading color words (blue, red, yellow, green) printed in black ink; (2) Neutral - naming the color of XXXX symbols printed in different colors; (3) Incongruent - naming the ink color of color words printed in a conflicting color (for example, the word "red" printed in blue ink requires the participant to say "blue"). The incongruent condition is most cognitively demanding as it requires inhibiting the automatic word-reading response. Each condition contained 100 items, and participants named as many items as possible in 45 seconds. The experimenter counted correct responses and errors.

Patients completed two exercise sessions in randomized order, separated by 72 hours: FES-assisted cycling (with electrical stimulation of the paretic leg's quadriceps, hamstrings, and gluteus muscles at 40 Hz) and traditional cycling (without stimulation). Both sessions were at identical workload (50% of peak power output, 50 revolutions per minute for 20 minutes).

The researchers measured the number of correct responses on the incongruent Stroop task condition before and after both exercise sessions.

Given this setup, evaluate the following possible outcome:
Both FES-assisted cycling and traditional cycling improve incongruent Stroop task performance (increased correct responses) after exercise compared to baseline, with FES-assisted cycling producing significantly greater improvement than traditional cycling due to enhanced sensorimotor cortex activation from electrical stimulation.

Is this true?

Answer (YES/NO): NO